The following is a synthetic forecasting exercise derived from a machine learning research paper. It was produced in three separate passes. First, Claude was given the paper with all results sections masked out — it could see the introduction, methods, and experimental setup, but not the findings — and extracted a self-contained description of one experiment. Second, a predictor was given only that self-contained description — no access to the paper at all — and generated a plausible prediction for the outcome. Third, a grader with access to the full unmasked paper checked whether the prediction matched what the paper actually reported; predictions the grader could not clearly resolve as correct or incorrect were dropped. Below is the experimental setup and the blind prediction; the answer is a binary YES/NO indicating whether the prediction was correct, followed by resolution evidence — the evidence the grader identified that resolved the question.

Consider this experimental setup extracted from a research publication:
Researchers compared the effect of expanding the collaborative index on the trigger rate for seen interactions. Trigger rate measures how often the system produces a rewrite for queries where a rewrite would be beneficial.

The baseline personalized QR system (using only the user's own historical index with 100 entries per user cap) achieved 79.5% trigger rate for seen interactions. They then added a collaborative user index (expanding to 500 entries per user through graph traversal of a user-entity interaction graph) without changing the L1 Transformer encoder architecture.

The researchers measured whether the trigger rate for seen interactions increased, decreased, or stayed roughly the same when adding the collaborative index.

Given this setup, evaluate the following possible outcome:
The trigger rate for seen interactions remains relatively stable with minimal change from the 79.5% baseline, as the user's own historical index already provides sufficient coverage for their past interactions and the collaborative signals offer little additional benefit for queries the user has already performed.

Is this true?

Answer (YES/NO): NO